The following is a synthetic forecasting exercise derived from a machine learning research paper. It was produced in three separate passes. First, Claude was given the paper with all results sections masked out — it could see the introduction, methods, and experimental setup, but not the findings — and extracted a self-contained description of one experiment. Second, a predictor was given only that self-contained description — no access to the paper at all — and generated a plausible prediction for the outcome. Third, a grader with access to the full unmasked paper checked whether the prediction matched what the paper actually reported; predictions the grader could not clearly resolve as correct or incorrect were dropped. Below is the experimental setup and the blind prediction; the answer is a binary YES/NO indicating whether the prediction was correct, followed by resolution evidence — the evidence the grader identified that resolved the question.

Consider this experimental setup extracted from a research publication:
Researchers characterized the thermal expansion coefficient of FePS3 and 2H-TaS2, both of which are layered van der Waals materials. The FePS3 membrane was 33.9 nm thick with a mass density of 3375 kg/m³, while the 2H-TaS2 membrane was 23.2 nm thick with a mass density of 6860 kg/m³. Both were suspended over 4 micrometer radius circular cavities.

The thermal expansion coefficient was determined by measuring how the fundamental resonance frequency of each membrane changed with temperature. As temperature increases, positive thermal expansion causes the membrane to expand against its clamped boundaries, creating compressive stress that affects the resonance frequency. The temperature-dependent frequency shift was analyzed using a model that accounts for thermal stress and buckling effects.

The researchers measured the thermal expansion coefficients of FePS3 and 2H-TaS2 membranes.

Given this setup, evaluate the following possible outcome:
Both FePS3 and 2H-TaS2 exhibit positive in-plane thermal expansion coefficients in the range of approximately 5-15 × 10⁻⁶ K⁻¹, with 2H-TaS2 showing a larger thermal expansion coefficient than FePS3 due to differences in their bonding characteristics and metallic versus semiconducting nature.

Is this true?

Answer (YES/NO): NO